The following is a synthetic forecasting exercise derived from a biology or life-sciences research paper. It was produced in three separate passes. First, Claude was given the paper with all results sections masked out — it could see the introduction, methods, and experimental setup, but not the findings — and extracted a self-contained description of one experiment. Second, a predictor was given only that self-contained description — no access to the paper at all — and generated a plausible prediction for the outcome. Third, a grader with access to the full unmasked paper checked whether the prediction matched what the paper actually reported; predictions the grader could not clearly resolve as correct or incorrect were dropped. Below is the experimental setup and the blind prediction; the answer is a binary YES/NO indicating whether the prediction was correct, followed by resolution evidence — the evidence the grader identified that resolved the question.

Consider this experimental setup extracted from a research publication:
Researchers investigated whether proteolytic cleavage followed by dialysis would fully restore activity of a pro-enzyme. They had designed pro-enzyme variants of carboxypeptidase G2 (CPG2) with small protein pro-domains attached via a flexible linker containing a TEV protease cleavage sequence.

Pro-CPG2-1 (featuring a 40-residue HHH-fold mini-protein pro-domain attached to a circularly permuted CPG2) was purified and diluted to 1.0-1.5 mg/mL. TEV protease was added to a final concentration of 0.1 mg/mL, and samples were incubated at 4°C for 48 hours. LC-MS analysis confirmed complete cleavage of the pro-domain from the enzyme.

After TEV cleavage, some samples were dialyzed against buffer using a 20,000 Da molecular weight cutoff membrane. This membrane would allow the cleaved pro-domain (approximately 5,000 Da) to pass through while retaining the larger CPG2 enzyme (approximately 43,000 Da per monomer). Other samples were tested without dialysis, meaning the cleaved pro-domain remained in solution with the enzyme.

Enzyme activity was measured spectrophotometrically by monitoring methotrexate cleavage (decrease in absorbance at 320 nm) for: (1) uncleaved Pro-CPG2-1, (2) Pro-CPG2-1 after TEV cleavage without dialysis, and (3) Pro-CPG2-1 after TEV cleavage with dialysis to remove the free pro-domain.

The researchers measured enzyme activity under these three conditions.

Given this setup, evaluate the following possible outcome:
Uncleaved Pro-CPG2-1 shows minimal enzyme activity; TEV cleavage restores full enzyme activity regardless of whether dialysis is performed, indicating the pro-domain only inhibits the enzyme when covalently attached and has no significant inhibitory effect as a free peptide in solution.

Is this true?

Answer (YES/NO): NO